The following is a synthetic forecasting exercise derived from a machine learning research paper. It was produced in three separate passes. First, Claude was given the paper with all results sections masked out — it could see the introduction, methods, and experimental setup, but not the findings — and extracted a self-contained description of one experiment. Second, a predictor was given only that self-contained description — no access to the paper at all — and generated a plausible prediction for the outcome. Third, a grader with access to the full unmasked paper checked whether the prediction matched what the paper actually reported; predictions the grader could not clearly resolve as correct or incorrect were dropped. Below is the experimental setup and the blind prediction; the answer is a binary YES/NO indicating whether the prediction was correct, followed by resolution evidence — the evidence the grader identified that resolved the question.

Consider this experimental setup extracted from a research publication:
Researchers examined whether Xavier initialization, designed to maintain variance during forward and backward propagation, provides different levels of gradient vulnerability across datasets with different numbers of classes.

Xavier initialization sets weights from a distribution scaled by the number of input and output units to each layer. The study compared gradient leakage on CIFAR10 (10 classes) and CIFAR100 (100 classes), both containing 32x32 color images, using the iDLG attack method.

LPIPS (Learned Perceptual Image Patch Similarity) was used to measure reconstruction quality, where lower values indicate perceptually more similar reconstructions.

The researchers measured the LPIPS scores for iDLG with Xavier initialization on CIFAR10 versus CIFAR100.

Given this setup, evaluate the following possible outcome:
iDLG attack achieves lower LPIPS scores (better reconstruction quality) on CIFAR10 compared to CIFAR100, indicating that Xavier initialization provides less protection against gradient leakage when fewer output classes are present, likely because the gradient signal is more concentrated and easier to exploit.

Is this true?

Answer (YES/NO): YES